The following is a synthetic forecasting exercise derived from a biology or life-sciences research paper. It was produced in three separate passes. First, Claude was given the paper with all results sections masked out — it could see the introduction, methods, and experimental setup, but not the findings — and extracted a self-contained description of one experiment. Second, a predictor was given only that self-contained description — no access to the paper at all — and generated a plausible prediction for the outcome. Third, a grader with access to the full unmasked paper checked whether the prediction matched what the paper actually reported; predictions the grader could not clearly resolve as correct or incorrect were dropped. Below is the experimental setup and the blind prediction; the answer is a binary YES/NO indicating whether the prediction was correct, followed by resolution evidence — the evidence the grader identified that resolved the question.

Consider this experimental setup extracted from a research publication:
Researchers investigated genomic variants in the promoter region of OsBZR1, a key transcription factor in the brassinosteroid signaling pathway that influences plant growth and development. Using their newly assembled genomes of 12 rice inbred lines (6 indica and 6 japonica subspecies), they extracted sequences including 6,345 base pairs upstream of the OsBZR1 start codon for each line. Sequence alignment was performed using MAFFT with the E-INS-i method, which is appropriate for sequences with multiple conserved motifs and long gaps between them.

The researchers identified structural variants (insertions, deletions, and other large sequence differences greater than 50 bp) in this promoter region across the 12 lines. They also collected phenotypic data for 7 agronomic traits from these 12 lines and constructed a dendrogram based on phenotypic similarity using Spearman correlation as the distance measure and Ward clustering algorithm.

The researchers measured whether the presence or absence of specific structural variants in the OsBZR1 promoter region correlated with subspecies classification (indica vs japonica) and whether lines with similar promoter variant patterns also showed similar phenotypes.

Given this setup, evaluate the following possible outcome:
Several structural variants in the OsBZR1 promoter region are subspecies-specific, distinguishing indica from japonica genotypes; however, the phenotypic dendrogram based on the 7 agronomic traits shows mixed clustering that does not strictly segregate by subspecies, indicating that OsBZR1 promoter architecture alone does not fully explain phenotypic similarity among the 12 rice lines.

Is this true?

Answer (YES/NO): NO